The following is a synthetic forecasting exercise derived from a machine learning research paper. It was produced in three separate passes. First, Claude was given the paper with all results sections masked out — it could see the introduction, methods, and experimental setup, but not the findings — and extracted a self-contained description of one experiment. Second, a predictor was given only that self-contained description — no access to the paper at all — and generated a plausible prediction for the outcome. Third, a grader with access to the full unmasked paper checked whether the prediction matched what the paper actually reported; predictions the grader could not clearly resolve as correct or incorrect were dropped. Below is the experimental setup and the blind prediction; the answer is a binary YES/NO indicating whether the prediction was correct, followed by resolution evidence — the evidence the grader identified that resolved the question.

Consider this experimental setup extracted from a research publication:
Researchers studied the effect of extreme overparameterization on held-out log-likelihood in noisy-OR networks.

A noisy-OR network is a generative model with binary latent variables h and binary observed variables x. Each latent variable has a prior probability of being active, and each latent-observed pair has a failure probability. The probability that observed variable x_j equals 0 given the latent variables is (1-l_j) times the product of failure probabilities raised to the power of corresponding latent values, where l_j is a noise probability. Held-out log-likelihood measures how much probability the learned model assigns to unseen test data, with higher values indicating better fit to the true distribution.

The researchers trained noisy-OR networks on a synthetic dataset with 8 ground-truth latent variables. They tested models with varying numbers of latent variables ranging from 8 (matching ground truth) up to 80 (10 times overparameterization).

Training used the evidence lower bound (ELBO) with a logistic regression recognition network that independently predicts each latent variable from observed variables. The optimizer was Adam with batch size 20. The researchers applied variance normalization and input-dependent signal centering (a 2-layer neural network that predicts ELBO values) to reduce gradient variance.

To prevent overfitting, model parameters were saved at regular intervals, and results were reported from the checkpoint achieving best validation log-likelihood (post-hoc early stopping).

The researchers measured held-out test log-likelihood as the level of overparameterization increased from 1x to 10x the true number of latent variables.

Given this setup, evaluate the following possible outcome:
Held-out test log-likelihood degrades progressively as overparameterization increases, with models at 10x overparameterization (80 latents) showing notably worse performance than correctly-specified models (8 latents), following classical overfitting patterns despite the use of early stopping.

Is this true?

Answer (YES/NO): NO